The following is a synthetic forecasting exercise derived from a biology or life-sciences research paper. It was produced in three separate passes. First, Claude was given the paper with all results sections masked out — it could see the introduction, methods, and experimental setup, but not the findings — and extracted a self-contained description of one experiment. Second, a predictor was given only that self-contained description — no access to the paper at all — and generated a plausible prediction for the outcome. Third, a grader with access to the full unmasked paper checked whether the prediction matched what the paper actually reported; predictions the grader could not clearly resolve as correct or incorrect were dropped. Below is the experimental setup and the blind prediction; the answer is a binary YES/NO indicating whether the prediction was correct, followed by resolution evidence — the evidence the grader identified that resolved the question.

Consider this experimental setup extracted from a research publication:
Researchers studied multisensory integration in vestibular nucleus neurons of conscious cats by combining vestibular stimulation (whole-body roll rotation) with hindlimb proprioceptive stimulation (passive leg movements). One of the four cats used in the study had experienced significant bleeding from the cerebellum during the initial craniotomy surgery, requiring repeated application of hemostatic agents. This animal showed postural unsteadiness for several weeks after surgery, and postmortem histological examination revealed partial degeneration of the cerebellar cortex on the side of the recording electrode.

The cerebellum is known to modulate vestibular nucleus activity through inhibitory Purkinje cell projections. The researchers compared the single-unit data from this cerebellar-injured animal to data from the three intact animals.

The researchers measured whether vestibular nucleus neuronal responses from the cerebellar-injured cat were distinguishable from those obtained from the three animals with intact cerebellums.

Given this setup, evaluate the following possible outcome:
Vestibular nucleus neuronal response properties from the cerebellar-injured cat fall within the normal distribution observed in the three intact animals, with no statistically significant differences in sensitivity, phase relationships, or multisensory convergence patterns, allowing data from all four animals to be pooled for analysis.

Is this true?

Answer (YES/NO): YES